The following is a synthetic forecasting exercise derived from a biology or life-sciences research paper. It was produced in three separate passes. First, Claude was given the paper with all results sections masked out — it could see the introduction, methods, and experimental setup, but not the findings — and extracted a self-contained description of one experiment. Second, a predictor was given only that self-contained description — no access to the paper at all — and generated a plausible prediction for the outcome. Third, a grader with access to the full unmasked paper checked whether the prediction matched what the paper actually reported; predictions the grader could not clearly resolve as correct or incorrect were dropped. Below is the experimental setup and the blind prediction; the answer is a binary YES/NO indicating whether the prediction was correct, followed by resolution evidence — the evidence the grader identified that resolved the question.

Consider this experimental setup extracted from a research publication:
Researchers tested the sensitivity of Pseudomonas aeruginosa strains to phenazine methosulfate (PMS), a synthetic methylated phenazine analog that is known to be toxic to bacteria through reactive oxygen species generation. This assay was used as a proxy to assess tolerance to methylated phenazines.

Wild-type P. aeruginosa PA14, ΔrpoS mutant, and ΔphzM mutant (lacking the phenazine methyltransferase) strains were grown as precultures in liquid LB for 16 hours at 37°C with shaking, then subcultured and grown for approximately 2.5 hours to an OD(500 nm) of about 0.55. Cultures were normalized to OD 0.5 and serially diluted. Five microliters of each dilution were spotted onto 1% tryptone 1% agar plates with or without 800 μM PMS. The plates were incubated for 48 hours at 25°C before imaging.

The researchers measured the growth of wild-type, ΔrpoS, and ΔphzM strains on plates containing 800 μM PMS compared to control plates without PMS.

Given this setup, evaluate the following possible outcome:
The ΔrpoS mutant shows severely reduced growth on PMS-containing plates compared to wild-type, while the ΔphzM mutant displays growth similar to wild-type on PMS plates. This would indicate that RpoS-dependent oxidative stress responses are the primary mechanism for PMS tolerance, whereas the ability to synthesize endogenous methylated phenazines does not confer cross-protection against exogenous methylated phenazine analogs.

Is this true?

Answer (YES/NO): NO